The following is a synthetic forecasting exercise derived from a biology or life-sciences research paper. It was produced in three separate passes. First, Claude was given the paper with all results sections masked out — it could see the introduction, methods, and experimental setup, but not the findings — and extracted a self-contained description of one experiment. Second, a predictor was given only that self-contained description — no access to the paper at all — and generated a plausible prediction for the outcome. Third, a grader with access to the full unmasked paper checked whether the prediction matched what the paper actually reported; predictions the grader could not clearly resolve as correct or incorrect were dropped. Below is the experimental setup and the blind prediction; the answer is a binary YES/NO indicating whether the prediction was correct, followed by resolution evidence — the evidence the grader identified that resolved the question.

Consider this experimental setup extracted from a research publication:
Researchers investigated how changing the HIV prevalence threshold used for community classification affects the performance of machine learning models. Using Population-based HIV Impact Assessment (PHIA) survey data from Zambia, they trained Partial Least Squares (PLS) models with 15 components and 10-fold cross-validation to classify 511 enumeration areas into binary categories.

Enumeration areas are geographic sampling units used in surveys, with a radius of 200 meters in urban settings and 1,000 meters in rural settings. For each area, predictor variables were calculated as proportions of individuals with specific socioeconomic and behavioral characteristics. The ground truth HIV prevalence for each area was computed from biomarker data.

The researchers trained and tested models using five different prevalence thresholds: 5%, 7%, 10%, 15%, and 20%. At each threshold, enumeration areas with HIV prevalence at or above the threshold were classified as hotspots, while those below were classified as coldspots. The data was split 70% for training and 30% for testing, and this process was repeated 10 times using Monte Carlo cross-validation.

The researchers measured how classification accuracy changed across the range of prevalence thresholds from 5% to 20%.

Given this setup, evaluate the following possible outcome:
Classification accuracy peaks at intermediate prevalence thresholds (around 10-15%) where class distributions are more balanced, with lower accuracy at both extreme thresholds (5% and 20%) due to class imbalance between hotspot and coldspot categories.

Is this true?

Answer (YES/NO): NO